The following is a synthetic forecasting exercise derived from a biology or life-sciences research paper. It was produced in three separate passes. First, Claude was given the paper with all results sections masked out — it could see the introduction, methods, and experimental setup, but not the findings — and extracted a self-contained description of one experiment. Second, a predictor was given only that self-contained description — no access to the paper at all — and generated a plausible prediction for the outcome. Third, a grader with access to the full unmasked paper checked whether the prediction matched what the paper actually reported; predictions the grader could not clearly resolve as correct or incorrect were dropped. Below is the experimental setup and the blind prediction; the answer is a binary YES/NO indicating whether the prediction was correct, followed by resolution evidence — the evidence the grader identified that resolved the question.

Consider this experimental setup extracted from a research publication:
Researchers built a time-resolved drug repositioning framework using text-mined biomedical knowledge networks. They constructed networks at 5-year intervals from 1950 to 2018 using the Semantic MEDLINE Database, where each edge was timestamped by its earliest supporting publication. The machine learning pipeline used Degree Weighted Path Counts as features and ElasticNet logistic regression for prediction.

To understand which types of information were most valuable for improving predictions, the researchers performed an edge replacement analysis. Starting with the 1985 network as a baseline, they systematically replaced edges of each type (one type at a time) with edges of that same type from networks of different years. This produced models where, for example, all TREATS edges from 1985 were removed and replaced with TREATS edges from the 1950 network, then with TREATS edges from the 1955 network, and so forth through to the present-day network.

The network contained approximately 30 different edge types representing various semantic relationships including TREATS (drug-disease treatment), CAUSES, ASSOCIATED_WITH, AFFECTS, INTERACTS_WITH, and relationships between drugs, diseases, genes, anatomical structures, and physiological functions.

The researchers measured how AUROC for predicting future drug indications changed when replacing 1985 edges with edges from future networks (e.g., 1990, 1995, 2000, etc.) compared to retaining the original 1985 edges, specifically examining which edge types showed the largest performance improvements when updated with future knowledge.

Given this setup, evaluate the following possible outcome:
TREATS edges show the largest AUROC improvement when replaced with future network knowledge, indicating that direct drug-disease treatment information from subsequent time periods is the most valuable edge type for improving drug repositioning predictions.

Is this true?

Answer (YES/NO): YES